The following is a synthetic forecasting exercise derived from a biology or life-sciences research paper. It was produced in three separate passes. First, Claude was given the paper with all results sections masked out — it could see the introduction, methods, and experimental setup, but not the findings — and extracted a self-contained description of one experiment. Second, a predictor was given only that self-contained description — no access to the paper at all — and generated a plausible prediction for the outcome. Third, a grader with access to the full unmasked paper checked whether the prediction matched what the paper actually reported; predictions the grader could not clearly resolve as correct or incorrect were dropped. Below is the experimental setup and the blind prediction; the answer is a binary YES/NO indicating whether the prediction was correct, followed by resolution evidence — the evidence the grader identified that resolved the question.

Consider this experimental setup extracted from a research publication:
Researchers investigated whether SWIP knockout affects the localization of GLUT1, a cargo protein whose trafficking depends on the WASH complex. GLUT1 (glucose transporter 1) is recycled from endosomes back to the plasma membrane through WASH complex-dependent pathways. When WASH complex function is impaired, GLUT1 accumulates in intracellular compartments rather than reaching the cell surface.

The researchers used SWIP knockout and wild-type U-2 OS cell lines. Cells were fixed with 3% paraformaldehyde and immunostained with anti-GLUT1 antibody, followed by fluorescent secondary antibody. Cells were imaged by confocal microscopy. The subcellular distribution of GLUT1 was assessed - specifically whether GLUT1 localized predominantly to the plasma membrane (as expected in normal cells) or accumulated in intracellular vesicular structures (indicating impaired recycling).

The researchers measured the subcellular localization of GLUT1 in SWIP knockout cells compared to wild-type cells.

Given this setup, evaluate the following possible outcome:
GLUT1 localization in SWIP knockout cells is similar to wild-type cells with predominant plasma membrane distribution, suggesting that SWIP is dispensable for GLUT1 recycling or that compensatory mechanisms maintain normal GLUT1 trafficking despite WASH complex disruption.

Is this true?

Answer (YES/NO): NO